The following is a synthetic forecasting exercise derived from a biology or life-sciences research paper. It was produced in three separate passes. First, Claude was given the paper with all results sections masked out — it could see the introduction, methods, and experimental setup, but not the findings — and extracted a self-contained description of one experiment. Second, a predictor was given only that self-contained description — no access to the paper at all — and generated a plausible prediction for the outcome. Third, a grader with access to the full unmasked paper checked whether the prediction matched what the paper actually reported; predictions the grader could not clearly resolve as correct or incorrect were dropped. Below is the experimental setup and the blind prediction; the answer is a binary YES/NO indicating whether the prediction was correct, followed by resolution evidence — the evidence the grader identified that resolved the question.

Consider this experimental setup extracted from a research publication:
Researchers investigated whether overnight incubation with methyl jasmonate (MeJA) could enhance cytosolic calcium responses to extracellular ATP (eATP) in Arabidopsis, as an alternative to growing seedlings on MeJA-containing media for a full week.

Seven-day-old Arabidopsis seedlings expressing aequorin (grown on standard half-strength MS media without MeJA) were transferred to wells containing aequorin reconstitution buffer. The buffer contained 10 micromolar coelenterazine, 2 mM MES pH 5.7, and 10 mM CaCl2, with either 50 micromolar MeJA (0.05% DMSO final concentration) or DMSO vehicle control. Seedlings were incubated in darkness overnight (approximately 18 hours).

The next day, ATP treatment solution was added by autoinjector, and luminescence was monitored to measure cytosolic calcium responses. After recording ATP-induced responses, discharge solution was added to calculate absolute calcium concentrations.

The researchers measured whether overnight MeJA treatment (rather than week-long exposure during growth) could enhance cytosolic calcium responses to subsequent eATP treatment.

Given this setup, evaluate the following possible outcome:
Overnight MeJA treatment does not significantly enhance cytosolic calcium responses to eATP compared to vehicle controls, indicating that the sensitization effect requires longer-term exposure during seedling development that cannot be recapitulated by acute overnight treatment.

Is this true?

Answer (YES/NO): NO